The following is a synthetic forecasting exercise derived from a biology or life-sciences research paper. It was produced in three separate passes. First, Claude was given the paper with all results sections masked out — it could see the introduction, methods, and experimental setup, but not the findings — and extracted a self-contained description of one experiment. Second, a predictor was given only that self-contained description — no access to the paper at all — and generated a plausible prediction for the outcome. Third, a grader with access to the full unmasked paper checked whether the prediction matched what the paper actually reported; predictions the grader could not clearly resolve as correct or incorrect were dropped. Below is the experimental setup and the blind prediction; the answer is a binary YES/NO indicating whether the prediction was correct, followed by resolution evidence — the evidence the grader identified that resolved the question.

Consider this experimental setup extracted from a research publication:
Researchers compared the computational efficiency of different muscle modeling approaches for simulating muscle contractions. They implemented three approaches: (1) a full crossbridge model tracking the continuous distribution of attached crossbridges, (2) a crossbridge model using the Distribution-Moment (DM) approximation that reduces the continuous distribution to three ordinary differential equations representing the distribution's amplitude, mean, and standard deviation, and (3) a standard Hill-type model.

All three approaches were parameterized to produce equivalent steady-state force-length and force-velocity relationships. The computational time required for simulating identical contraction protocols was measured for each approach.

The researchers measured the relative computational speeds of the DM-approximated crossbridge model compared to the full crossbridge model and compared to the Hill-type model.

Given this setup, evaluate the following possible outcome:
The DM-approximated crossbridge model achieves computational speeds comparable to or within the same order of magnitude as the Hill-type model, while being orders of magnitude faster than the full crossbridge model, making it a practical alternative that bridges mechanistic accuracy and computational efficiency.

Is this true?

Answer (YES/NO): YES